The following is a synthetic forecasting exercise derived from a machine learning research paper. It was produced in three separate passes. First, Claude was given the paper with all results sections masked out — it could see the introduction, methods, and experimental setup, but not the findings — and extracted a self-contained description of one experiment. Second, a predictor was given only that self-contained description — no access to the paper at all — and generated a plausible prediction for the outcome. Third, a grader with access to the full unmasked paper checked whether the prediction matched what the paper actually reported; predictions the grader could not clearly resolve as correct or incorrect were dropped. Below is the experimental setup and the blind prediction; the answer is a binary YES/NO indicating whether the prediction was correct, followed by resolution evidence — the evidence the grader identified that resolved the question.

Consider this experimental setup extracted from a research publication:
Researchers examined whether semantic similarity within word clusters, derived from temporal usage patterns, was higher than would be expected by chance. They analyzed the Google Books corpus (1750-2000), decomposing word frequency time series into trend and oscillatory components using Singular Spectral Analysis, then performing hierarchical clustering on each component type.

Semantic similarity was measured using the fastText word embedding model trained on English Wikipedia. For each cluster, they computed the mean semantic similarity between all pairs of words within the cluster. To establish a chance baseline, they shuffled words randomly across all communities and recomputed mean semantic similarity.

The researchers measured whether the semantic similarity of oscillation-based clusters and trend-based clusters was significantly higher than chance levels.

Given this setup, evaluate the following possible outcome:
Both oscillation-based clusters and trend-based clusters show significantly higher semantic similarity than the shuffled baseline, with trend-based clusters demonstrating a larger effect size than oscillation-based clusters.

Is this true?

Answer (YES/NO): NO